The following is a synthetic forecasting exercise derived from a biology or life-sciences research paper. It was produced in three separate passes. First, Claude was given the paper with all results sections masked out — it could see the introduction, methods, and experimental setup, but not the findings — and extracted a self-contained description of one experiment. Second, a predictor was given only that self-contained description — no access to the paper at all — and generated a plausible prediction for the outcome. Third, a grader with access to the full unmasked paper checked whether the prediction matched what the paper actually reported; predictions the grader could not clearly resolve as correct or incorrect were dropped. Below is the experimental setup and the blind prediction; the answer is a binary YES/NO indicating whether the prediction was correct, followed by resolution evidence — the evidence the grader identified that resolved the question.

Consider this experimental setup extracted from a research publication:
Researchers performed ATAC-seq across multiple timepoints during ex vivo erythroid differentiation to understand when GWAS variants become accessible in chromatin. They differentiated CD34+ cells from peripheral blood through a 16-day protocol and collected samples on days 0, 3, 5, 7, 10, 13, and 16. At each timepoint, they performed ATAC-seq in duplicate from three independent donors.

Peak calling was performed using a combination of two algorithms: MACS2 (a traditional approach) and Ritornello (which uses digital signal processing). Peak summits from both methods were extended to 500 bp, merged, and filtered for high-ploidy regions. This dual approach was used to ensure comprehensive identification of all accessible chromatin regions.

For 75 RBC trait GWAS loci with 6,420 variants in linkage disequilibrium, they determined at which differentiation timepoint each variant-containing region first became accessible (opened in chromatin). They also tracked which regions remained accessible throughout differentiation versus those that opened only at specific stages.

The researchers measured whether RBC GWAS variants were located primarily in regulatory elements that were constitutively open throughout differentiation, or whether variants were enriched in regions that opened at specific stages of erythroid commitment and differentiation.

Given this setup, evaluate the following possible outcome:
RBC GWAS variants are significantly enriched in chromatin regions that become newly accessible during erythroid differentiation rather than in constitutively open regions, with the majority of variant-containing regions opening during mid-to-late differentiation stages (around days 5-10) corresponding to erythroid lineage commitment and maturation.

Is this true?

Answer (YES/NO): NO